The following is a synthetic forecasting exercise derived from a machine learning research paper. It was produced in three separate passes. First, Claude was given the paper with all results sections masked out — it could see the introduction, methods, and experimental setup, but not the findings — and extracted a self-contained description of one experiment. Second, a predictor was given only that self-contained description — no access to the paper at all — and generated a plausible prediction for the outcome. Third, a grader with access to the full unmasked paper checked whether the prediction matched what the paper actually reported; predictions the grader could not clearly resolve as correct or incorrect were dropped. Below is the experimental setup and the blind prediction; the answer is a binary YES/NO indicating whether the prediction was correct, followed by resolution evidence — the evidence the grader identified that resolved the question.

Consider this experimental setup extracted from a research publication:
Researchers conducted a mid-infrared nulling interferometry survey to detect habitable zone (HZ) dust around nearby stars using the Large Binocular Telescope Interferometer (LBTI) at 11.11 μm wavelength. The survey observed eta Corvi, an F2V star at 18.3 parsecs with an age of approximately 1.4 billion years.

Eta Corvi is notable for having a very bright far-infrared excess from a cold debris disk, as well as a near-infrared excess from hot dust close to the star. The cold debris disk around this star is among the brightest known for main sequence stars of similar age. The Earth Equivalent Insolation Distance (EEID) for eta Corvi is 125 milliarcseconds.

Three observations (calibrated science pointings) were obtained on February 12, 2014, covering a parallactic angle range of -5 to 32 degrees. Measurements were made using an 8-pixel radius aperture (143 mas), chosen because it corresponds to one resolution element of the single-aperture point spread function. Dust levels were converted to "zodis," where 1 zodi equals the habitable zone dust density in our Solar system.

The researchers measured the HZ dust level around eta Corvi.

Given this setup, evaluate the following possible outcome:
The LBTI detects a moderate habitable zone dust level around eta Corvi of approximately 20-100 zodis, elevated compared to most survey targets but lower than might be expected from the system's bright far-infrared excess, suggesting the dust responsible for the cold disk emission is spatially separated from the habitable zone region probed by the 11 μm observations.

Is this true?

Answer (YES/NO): NO